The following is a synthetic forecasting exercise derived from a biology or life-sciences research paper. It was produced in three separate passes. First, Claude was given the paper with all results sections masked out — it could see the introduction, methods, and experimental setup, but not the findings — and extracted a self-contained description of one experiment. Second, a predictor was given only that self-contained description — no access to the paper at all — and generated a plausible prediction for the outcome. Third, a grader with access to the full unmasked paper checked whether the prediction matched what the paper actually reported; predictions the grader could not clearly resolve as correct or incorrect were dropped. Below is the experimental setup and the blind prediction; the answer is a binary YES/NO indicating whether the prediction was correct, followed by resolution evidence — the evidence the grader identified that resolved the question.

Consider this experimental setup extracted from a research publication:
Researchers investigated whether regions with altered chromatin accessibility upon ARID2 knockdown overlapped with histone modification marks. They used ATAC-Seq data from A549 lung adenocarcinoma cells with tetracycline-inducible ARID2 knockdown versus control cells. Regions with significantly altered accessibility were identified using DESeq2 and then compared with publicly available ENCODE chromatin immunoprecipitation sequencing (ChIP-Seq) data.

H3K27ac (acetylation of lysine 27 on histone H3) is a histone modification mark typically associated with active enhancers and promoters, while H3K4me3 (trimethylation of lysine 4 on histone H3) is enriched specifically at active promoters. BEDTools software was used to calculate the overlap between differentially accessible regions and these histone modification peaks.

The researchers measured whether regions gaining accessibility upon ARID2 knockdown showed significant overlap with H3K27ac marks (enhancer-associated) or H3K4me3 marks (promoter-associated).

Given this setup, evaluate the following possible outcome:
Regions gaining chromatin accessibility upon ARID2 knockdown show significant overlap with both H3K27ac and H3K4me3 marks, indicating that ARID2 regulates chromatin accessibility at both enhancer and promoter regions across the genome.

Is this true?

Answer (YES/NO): NO